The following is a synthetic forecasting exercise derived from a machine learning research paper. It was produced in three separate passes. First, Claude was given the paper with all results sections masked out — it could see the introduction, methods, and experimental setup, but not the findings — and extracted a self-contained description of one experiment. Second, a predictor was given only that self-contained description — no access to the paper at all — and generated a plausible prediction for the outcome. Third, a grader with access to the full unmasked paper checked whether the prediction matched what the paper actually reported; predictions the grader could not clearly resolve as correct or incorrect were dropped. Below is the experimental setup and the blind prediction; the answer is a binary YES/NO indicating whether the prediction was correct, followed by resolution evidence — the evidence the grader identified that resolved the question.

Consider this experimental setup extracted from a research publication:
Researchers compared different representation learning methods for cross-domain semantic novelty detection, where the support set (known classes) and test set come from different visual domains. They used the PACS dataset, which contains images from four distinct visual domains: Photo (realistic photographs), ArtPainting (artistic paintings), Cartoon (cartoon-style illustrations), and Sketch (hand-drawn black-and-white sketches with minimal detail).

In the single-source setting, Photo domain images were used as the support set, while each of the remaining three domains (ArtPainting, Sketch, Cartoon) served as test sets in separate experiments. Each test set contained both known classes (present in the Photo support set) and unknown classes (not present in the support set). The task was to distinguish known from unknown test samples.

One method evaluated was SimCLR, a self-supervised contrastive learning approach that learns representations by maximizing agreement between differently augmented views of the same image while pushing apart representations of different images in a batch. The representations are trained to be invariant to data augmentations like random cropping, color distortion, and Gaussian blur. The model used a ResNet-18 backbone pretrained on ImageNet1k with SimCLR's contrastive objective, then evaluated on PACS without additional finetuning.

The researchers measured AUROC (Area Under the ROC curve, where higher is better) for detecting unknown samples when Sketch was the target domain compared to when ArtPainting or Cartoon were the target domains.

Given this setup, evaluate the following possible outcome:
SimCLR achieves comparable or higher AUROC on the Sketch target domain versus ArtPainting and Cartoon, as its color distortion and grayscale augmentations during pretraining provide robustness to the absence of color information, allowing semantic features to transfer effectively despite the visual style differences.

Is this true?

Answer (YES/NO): YES